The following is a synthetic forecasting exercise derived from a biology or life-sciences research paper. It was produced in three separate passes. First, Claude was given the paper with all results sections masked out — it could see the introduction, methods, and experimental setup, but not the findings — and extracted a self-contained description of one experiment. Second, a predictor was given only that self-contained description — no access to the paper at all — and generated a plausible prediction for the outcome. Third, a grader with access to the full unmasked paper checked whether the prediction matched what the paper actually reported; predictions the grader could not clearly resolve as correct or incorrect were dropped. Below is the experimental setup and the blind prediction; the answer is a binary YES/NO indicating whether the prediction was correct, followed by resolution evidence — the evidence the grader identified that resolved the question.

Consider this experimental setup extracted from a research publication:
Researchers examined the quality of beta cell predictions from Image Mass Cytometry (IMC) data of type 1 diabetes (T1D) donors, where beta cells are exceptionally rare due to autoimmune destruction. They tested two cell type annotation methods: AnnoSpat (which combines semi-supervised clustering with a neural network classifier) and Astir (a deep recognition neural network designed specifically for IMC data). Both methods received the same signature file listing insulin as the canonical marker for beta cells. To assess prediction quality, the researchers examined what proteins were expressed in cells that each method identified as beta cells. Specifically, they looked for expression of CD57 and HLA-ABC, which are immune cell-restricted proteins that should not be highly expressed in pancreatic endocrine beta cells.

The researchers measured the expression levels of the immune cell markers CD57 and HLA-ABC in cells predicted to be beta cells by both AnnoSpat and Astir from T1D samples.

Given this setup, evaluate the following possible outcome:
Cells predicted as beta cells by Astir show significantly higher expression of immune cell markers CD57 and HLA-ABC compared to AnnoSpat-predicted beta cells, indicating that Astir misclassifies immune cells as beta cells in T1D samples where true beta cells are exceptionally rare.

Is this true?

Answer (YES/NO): NO